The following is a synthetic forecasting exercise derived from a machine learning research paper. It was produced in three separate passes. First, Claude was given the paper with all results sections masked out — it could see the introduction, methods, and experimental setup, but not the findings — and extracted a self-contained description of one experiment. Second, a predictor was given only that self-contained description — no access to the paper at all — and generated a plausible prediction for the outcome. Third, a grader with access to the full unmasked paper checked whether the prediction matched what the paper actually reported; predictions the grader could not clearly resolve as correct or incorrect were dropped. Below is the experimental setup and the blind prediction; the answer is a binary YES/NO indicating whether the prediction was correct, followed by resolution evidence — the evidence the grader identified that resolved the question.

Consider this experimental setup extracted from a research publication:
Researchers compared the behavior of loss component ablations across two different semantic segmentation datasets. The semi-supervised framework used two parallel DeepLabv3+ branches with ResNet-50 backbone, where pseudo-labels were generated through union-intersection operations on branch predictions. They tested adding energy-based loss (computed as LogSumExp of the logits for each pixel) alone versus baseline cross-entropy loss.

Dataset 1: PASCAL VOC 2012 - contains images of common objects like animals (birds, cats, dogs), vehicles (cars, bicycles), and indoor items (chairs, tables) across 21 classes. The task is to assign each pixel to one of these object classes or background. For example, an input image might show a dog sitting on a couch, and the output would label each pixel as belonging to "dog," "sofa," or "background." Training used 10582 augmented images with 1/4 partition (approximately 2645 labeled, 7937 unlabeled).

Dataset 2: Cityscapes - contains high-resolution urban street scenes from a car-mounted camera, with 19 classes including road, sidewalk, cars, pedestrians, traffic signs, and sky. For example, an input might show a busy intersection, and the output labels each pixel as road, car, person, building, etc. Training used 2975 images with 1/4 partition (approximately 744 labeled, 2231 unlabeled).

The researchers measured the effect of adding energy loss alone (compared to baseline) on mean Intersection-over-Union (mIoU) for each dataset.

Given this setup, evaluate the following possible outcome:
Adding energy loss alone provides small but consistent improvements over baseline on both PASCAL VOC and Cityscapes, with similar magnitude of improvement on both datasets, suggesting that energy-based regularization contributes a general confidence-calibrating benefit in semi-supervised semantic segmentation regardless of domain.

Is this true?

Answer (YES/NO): NO